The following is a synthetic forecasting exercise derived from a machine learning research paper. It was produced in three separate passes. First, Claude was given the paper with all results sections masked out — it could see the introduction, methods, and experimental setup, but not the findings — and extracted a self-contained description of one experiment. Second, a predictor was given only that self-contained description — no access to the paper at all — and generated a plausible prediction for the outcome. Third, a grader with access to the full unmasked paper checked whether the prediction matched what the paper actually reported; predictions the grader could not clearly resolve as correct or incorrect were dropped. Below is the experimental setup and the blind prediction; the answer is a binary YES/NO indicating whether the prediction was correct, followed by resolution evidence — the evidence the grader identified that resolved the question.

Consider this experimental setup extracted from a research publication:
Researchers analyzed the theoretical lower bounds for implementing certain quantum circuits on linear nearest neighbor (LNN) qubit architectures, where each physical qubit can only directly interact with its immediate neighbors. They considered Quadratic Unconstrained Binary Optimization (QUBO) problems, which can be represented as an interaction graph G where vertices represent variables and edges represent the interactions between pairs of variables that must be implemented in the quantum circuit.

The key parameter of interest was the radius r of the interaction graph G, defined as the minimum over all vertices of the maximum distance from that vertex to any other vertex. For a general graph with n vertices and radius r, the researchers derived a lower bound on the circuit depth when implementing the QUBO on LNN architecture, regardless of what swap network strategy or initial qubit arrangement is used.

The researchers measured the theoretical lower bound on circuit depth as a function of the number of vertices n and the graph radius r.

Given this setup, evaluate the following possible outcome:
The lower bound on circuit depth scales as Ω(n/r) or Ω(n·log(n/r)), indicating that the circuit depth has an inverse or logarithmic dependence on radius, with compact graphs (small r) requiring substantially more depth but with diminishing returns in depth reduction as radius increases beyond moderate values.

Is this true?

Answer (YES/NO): YES